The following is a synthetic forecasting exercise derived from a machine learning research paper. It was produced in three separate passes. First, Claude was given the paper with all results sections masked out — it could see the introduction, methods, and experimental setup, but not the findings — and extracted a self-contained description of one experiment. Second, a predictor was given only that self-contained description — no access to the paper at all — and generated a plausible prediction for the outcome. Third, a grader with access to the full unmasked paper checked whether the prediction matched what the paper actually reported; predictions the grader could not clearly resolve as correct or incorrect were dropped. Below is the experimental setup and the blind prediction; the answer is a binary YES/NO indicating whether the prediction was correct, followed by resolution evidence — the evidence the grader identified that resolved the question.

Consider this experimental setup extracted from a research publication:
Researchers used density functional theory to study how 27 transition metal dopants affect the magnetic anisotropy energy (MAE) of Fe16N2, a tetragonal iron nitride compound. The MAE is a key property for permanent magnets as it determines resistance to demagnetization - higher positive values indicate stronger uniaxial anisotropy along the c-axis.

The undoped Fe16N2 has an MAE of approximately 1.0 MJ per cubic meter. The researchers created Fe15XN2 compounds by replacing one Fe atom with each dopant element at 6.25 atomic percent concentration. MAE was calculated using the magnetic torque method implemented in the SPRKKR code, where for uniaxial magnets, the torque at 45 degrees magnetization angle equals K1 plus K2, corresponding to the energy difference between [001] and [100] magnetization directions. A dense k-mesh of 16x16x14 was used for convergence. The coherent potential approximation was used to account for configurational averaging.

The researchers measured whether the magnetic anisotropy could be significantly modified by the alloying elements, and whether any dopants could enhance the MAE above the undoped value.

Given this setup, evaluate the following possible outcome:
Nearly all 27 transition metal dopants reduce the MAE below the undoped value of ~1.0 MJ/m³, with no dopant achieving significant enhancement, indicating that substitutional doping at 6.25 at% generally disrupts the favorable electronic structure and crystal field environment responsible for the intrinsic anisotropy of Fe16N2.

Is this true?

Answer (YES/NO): NO